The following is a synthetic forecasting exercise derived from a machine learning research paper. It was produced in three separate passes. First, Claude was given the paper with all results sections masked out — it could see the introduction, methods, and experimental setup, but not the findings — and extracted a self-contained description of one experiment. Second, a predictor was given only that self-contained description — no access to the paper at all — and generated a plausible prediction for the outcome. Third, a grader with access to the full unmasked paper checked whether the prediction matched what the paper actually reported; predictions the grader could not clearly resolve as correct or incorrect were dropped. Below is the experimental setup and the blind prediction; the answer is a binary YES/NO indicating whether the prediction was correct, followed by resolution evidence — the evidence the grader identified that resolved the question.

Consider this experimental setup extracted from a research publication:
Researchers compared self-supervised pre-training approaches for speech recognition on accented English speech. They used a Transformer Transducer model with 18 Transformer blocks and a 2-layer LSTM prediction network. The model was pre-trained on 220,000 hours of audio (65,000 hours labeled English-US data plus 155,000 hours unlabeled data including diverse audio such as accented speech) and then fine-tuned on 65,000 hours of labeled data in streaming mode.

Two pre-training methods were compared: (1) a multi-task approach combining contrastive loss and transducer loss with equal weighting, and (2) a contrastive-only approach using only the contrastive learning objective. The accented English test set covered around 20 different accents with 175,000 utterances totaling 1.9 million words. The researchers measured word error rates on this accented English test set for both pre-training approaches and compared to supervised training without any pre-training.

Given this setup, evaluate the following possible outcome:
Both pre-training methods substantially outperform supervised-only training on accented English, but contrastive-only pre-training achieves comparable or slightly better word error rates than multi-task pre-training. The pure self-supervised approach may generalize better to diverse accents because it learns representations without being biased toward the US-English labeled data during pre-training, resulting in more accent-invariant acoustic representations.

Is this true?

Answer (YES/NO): NO